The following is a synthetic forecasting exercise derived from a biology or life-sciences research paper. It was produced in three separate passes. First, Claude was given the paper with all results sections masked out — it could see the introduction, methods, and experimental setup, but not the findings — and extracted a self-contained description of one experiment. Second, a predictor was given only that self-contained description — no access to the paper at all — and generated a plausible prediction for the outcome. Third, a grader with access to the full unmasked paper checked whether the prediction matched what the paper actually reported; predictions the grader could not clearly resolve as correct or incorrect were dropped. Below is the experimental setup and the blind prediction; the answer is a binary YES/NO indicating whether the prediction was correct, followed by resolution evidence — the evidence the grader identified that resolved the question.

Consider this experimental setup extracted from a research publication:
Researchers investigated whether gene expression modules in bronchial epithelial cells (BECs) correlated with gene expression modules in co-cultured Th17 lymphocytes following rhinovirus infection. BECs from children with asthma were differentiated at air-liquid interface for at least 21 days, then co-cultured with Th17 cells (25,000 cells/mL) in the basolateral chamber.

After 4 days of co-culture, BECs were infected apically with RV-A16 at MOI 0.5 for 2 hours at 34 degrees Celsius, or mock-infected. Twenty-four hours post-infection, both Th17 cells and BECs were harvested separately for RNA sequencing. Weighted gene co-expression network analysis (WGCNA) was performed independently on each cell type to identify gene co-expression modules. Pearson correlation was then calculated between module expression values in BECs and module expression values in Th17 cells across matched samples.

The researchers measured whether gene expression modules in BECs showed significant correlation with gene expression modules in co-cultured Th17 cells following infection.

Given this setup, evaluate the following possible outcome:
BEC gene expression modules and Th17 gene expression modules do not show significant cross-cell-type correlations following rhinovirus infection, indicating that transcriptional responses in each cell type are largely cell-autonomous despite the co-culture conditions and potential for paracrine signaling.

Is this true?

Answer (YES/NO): NO